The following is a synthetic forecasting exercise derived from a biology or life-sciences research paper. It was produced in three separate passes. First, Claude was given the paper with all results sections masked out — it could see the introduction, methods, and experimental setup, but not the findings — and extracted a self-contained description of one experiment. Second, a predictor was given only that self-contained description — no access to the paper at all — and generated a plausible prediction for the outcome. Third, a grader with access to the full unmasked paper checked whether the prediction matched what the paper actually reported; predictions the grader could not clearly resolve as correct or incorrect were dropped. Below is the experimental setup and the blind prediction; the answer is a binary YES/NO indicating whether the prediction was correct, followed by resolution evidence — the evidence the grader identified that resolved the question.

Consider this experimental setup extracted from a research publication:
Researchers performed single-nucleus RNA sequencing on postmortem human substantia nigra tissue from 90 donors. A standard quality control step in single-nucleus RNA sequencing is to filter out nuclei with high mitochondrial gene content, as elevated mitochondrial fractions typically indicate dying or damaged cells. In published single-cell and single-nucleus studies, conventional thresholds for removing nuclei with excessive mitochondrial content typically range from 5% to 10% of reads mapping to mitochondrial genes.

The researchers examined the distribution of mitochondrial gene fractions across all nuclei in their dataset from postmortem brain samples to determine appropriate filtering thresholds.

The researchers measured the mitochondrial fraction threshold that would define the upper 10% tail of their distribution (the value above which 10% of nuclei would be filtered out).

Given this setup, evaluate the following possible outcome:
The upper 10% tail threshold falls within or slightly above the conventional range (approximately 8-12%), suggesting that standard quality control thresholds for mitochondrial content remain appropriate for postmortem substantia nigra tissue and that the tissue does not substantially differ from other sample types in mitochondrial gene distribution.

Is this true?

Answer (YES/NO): NO